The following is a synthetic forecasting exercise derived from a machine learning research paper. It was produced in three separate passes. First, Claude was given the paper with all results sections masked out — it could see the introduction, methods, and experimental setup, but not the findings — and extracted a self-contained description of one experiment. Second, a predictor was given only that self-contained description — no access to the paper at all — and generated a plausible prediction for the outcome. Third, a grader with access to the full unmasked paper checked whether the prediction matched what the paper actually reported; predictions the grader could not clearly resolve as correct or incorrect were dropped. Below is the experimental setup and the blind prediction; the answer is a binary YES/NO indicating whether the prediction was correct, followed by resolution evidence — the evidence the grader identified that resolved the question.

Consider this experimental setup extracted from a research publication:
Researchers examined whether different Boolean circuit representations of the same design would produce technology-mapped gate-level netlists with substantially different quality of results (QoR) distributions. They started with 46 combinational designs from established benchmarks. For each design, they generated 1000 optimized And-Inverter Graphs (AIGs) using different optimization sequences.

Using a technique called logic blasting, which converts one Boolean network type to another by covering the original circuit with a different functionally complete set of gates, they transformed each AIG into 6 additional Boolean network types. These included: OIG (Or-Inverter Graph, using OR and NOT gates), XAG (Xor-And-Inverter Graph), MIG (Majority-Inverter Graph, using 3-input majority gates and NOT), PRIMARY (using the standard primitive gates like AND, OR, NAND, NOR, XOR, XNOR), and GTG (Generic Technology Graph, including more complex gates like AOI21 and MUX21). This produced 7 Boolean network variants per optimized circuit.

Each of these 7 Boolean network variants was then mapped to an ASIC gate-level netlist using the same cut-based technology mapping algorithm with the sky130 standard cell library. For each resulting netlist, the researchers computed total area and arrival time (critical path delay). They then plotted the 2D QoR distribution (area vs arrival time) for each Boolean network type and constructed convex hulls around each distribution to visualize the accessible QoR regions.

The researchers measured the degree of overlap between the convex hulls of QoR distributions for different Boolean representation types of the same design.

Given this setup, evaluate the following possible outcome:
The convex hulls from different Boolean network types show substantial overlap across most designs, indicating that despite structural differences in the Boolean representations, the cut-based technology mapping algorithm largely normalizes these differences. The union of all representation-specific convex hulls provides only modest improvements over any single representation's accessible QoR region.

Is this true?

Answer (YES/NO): NO